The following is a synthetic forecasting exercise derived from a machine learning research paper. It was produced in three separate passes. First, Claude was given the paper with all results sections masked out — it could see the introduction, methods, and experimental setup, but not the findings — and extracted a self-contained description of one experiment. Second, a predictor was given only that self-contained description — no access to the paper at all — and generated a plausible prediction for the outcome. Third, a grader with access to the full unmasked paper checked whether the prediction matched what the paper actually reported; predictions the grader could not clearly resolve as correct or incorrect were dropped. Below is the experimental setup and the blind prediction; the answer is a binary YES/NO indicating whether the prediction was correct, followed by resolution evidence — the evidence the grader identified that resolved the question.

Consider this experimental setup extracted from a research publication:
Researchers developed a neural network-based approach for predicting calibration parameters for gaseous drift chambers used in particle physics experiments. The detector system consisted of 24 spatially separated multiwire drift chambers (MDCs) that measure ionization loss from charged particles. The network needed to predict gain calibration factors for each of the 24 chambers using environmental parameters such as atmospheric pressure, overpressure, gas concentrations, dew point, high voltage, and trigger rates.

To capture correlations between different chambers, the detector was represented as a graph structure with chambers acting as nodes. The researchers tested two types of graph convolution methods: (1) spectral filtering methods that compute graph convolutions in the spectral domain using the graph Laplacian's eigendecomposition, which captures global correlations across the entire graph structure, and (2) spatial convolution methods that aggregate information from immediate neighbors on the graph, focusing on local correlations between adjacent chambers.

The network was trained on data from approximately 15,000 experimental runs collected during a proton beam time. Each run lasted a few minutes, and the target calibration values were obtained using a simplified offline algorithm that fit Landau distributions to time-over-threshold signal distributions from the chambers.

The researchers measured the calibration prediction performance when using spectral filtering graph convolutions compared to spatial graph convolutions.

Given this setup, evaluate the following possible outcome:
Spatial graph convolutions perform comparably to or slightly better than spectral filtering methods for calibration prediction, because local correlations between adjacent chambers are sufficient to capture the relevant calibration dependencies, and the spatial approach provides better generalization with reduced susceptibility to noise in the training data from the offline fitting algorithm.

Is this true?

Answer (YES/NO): NO